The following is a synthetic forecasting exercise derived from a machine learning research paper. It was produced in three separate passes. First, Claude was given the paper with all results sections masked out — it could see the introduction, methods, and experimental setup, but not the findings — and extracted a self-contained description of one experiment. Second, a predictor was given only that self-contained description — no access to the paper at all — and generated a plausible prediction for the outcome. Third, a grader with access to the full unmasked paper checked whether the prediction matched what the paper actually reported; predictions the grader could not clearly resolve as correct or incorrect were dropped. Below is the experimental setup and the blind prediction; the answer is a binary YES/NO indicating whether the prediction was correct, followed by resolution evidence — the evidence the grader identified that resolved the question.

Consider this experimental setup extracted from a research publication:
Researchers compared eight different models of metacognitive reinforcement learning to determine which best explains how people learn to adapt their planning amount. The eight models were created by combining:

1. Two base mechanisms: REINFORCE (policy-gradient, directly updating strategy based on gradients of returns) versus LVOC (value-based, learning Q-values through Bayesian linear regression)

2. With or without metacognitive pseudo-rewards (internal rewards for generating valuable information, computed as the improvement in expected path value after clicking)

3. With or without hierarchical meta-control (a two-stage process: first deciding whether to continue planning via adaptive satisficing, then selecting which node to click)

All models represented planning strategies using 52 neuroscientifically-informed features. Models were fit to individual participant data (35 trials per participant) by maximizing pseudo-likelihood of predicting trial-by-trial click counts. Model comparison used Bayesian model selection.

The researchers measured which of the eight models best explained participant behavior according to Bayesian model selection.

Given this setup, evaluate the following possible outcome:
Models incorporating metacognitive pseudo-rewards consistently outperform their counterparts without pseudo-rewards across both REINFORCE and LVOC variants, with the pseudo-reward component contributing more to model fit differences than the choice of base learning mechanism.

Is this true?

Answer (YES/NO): NO